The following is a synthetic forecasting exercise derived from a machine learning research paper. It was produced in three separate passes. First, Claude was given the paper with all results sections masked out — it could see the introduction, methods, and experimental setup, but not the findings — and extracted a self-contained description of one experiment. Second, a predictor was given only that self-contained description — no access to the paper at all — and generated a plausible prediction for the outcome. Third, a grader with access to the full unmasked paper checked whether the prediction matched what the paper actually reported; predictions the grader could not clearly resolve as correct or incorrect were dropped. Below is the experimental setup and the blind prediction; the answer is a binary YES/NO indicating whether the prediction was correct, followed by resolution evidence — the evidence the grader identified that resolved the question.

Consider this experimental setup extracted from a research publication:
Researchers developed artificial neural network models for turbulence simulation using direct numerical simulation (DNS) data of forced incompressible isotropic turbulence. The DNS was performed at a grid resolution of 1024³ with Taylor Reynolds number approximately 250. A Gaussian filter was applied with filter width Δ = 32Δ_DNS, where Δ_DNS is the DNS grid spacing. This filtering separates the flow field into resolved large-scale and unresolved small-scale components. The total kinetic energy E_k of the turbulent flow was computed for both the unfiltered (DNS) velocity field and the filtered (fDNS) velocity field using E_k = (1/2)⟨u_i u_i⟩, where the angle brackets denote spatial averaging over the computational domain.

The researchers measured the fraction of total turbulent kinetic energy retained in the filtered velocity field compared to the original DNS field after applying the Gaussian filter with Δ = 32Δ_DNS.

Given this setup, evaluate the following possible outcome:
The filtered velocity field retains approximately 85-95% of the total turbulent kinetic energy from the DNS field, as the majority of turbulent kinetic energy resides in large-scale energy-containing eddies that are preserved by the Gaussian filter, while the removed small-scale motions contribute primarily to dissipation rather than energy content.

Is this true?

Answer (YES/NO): YES